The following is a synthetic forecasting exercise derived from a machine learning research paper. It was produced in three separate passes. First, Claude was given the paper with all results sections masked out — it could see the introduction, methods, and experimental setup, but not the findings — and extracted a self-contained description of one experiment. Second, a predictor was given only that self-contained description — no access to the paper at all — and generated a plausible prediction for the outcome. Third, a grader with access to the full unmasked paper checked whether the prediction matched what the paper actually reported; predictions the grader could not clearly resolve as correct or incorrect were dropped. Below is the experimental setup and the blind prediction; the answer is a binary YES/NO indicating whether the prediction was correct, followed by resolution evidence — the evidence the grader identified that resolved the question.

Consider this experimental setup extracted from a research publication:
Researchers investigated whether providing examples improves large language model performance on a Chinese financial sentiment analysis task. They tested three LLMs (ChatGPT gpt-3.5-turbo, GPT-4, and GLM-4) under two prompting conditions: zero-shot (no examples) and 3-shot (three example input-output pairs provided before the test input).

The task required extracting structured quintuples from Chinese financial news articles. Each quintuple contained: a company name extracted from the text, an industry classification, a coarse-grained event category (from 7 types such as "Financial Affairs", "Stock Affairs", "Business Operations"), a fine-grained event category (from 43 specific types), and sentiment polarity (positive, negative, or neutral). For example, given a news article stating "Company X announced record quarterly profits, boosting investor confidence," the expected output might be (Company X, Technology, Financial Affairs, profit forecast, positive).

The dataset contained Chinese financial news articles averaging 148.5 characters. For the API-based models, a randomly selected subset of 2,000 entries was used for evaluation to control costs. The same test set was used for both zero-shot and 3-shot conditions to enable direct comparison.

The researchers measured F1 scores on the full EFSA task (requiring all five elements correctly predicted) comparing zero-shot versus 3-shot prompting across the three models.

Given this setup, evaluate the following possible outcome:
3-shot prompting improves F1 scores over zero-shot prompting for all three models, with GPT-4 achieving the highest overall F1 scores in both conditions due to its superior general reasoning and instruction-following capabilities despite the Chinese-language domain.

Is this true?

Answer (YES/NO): NO